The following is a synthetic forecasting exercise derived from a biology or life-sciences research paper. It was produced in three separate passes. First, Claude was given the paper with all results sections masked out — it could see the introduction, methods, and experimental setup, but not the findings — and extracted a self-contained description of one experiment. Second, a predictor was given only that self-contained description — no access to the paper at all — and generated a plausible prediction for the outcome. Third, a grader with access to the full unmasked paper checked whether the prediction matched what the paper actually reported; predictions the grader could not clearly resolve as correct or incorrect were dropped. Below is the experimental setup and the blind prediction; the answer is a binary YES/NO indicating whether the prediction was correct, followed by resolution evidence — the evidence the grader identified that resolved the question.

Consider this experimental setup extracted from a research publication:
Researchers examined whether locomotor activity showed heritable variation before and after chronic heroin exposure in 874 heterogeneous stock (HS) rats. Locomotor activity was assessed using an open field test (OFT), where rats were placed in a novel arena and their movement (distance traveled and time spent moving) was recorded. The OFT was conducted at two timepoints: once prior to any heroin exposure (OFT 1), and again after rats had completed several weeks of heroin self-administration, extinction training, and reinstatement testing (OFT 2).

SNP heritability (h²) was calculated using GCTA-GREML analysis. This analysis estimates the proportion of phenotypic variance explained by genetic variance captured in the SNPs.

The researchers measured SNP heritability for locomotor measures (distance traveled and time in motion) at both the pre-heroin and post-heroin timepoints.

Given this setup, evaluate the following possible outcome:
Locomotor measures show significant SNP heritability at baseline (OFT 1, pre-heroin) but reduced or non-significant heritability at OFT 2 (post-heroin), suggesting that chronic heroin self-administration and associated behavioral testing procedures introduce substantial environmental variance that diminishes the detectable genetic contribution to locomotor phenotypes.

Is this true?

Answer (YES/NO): NO